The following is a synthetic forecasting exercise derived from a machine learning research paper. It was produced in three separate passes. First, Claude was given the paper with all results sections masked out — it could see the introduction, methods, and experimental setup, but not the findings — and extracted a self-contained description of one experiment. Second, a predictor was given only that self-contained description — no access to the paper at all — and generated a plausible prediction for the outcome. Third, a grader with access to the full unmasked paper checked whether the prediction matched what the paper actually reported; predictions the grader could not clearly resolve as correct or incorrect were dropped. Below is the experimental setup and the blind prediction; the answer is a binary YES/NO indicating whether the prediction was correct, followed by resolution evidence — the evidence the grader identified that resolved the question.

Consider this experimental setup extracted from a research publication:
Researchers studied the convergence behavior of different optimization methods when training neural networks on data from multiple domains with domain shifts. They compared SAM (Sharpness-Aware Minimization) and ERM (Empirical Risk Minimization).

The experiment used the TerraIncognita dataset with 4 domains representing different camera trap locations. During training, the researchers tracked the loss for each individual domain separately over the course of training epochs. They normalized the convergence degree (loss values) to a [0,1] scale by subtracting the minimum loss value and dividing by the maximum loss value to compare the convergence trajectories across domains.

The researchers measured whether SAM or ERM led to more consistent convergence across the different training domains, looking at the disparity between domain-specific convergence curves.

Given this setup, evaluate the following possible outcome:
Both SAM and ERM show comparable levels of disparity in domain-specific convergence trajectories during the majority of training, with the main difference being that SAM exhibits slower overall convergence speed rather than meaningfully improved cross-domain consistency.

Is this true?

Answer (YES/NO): NO